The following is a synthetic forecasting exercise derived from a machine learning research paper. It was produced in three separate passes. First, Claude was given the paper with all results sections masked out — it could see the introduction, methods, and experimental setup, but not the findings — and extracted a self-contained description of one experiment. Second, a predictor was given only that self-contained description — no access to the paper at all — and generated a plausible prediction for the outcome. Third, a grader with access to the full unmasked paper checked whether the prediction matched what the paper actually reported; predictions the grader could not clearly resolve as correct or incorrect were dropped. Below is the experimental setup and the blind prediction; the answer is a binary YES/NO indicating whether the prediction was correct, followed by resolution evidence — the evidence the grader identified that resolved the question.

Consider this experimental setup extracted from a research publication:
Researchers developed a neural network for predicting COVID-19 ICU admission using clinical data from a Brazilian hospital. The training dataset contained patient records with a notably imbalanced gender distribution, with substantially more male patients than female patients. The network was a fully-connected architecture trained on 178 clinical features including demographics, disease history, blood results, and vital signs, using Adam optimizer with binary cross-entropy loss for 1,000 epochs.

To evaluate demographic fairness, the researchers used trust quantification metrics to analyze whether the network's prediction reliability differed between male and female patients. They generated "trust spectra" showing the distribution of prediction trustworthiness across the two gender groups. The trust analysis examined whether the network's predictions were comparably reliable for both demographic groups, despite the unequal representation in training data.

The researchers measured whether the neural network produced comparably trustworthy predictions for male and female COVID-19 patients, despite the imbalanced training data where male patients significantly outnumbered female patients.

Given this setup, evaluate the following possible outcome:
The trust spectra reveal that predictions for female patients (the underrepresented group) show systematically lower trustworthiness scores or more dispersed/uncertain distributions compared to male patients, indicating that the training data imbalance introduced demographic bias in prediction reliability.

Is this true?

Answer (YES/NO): NO